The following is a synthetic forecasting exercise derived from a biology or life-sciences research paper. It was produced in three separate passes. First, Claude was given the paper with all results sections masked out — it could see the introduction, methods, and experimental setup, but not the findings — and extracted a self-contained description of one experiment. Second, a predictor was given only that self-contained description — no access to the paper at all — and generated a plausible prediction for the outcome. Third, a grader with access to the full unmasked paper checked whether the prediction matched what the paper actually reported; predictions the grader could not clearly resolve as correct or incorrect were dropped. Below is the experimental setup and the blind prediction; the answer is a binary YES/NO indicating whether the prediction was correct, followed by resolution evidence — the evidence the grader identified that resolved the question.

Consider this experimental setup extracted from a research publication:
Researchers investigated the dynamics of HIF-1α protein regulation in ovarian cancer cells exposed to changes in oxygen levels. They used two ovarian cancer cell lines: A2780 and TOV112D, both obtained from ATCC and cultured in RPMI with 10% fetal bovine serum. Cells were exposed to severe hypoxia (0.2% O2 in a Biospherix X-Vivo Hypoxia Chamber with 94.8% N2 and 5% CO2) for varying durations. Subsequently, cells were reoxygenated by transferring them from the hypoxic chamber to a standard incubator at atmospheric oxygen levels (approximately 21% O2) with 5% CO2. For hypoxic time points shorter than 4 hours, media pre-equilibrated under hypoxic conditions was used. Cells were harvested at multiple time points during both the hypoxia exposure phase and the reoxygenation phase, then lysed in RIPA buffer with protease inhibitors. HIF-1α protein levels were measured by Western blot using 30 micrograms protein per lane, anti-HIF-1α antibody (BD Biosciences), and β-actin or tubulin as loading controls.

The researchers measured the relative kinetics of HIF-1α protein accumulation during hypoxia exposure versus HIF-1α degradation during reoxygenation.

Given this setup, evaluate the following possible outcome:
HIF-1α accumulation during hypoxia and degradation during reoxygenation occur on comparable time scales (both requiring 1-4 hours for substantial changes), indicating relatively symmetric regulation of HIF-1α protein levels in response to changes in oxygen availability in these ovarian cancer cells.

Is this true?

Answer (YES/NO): NO